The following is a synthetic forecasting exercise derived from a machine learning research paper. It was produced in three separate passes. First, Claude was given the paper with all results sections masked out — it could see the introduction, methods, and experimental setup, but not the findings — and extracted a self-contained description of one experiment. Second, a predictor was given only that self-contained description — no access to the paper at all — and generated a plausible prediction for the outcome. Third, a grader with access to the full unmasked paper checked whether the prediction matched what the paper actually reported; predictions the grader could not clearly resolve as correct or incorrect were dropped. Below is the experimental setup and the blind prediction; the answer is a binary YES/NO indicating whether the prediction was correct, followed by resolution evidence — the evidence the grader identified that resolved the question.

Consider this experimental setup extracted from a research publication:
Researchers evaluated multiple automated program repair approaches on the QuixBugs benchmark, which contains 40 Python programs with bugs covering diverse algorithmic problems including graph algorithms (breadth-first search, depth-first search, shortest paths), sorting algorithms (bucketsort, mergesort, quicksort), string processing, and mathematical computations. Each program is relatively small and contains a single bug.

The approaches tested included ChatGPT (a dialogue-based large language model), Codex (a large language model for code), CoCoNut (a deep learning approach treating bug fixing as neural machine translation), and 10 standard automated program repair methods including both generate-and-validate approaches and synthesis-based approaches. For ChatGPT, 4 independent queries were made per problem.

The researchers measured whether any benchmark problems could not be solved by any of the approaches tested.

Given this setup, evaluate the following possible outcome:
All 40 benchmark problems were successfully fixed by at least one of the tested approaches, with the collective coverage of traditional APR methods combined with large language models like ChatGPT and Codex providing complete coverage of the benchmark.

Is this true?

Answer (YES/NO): NO